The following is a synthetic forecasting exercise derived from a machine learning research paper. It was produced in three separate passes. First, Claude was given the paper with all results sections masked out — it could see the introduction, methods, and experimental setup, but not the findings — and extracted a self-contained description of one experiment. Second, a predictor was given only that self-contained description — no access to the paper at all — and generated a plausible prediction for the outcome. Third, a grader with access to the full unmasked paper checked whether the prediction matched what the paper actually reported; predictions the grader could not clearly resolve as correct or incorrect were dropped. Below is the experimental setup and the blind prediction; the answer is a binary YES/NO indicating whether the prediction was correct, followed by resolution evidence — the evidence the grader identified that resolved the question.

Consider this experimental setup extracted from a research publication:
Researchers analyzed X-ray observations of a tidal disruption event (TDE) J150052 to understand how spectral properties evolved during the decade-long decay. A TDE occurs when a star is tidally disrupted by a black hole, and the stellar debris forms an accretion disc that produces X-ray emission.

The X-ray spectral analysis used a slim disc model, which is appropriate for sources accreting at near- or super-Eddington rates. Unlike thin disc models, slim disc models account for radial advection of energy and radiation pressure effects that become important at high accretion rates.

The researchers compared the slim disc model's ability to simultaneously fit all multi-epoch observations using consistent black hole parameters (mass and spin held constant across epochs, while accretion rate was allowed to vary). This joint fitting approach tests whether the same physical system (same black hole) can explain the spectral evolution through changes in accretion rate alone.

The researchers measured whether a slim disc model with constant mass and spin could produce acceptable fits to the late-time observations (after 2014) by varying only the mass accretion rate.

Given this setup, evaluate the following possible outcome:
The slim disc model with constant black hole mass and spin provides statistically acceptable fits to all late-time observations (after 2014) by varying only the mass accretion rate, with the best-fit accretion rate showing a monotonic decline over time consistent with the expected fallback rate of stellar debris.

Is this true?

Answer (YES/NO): NO